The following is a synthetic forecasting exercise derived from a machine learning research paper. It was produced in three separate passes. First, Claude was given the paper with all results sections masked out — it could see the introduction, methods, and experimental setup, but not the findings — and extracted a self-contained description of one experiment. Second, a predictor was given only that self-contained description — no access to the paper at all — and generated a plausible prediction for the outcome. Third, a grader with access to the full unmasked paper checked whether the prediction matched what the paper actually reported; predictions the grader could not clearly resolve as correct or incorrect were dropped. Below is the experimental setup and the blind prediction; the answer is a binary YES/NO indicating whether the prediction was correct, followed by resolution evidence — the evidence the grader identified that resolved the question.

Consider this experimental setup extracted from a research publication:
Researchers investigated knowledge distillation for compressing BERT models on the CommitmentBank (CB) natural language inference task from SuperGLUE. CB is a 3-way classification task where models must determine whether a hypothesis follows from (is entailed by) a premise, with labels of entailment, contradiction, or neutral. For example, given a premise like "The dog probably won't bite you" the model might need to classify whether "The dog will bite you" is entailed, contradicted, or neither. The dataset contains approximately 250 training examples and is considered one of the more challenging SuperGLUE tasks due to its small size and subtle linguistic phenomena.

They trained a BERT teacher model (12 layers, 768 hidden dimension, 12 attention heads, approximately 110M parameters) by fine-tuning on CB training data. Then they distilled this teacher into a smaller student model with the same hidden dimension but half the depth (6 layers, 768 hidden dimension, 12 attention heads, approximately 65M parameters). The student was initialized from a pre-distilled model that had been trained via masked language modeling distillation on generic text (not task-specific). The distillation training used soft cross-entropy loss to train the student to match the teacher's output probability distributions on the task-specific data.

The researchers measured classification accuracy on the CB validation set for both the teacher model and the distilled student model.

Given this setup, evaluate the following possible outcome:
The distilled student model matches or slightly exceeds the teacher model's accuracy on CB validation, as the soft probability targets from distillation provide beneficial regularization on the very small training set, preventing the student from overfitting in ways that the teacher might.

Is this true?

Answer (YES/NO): YES